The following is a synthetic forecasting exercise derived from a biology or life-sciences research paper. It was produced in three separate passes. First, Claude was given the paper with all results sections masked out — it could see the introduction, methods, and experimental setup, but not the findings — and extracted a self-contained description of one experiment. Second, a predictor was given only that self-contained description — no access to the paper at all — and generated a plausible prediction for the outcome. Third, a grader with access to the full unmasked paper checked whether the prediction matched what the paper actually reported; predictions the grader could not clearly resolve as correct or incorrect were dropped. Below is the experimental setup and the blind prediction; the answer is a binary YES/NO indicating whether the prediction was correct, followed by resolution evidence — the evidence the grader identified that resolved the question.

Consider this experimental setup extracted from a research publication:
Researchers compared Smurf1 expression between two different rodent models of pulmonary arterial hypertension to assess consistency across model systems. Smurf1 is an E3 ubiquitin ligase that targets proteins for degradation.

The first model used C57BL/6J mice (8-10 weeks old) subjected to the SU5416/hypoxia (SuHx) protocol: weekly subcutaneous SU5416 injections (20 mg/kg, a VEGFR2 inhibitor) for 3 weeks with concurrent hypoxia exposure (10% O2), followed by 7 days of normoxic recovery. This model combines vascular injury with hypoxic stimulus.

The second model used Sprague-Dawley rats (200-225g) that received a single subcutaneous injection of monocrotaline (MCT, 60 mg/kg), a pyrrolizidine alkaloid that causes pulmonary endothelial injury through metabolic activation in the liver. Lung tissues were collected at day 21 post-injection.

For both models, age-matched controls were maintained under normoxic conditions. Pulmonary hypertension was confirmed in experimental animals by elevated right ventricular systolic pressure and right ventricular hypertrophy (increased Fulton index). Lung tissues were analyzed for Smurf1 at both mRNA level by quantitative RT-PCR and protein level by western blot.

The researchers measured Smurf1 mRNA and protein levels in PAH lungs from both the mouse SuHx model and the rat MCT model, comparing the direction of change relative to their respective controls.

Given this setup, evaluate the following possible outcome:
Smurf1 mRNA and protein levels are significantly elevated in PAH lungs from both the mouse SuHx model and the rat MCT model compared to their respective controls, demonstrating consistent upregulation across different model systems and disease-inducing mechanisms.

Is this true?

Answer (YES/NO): YES